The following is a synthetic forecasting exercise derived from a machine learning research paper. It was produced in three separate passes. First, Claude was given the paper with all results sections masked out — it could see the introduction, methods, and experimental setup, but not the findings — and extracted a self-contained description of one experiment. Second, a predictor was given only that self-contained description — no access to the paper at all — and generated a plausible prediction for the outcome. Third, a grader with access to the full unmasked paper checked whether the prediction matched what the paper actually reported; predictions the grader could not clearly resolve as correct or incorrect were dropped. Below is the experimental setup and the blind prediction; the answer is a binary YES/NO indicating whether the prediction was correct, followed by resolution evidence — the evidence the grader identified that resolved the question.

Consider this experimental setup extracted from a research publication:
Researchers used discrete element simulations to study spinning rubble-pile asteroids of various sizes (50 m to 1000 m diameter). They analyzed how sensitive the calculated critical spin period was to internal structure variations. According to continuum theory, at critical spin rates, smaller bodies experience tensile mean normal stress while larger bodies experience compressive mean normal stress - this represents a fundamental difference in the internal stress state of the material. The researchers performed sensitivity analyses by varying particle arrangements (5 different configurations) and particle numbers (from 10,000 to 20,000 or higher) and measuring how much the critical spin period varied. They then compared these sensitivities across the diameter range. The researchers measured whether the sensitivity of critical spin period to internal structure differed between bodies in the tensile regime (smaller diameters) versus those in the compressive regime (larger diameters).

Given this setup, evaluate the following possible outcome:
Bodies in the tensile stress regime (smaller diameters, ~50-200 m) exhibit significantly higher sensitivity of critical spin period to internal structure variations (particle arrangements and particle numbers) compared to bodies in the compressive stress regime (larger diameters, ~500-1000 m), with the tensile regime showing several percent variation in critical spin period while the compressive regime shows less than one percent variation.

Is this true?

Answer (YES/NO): NO